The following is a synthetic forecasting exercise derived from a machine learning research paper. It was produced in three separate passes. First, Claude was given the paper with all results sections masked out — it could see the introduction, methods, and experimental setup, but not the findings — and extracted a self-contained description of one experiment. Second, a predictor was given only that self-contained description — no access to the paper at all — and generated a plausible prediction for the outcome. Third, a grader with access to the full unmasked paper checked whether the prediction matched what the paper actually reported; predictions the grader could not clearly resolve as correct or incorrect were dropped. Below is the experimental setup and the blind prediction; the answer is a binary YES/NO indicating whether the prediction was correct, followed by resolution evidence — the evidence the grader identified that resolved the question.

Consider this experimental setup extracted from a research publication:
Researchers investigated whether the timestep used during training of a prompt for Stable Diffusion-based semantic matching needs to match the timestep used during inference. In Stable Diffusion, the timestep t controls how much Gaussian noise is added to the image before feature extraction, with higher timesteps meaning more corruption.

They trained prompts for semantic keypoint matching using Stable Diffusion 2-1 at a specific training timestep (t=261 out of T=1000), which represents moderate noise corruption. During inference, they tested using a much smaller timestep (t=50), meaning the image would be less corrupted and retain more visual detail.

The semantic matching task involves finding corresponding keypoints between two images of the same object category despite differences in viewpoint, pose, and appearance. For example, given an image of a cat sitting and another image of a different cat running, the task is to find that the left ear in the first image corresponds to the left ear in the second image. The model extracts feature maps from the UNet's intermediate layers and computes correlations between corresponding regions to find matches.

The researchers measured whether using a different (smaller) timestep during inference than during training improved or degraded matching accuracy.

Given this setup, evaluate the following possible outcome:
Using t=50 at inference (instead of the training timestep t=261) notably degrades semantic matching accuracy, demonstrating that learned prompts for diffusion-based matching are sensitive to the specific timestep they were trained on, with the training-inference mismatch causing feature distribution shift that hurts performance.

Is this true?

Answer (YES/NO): NO